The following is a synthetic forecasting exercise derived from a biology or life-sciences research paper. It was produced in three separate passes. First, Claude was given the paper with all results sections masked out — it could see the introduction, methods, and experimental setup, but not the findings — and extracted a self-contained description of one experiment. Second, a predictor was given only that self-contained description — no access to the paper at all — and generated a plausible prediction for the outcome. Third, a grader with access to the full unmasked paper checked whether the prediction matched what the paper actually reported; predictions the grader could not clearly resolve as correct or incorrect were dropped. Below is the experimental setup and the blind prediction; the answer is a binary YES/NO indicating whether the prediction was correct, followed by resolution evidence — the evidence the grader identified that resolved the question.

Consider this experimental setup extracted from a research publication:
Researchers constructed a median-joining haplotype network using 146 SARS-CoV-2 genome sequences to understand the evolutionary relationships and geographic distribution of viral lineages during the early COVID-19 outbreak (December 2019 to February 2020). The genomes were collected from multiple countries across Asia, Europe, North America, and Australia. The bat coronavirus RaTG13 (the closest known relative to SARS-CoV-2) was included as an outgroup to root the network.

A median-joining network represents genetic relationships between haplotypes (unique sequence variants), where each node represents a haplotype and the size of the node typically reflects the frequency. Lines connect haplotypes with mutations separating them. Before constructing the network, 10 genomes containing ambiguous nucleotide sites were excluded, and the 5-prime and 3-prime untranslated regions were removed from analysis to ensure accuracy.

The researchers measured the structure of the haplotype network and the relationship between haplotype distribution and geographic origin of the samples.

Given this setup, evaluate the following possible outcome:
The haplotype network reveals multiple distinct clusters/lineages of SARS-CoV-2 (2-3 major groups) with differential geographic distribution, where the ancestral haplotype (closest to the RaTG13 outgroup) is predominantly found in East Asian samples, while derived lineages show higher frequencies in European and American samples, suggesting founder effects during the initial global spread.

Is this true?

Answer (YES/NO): NO